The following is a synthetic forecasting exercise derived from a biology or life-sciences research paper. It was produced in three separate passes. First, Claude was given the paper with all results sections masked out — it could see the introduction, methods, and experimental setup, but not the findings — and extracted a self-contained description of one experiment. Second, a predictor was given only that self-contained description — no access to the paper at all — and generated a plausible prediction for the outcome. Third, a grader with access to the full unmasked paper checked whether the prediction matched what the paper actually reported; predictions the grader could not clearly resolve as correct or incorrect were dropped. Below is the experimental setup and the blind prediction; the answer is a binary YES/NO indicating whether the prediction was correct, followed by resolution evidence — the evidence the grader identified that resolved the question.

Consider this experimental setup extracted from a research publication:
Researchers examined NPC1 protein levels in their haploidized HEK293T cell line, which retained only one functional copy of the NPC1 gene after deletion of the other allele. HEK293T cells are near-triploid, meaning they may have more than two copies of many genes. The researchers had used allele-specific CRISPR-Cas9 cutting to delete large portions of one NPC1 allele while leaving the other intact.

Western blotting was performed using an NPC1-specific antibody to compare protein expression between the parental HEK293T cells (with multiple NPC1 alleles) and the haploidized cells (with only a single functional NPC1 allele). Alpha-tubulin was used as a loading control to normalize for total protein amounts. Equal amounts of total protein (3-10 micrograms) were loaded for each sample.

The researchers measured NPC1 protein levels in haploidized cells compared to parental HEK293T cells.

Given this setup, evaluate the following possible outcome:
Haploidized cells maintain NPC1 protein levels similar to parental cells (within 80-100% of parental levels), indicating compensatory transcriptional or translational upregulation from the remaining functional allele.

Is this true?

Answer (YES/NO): NO